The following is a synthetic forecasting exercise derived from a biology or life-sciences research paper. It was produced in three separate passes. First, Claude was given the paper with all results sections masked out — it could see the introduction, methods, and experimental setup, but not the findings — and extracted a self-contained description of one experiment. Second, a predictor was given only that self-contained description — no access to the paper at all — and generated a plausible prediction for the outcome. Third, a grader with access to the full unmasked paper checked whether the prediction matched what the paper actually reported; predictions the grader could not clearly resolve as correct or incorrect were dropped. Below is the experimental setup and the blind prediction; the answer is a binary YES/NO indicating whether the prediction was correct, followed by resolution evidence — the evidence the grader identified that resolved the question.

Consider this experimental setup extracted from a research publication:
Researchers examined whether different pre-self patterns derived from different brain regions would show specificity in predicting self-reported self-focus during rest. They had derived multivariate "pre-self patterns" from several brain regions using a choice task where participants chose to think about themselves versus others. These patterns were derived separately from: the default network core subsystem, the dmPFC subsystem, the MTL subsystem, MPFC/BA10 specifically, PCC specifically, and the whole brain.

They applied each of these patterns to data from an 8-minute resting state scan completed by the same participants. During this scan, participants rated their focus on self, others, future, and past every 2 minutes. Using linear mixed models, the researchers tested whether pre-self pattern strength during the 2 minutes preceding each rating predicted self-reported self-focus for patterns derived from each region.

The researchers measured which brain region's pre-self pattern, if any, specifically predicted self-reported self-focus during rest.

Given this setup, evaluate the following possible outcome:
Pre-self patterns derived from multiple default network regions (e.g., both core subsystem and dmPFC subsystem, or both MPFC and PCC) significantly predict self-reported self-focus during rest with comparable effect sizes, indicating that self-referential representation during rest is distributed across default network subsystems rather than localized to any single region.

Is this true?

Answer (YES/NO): NO